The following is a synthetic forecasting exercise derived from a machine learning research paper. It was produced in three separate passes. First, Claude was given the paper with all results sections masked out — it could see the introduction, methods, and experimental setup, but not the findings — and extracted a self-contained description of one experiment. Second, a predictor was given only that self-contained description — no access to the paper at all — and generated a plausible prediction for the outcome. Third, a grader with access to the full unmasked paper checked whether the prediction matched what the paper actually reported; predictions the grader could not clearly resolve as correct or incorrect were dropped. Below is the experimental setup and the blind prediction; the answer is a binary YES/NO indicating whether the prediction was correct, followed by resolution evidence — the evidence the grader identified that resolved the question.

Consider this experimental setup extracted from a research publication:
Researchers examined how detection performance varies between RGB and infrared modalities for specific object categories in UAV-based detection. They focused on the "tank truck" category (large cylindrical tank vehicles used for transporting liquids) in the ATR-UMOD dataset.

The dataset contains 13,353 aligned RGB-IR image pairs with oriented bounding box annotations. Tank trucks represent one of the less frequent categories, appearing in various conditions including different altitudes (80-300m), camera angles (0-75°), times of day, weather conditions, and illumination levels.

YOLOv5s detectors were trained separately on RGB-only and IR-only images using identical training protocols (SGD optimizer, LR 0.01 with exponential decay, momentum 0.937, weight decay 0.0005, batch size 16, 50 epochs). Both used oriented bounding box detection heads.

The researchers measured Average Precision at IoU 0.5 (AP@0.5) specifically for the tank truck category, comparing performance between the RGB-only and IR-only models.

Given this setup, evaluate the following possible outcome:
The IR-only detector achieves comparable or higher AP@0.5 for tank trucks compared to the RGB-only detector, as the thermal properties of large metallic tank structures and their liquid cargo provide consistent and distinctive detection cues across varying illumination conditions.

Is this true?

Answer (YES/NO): YES